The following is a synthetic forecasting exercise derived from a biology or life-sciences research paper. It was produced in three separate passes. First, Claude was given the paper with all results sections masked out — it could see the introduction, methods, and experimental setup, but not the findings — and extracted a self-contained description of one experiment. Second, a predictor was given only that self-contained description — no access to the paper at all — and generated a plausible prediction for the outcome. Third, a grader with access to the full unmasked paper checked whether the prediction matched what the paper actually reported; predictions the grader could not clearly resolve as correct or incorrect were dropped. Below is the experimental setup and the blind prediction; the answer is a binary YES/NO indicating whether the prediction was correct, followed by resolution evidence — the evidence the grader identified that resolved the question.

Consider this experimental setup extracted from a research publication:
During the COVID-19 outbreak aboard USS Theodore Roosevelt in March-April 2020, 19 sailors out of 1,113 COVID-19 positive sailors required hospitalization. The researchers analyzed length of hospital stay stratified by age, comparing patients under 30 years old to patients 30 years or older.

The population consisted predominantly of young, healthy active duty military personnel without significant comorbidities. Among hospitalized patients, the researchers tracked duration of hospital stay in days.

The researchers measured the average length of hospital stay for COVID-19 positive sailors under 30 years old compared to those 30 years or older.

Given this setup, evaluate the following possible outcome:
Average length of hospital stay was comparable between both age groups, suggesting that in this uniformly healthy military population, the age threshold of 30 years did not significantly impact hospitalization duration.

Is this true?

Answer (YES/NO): YES